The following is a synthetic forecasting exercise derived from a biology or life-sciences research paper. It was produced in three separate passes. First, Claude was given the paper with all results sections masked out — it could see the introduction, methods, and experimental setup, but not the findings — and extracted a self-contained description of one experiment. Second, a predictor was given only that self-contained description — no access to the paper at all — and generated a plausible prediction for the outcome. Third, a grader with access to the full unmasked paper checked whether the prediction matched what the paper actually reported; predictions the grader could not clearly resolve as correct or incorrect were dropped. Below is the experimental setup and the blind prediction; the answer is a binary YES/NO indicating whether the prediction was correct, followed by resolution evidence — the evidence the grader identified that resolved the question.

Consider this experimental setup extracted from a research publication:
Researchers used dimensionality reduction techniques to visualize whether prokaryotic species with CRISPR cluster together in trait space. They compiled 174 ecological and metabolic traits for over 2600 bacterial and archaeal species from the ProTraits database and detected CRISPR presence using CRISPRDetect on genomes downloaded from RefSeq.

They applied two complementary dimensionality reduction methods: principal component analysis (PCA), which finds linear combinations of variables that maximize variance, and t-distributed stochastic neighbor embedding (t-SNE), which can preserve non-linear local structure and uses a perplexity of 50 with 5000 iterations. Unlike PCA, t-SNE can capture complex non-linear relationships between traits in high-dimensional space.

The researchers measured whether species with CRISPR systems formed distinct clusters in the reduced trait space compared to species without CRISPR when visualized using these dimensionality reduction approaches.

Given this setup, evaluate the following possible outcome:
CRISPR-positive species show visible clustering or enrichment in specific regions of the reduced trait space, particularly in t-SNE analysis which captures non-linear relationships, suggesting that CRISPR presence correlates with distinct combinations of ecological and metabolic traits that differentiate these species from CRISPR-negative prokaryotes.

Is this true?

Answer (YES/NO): YES